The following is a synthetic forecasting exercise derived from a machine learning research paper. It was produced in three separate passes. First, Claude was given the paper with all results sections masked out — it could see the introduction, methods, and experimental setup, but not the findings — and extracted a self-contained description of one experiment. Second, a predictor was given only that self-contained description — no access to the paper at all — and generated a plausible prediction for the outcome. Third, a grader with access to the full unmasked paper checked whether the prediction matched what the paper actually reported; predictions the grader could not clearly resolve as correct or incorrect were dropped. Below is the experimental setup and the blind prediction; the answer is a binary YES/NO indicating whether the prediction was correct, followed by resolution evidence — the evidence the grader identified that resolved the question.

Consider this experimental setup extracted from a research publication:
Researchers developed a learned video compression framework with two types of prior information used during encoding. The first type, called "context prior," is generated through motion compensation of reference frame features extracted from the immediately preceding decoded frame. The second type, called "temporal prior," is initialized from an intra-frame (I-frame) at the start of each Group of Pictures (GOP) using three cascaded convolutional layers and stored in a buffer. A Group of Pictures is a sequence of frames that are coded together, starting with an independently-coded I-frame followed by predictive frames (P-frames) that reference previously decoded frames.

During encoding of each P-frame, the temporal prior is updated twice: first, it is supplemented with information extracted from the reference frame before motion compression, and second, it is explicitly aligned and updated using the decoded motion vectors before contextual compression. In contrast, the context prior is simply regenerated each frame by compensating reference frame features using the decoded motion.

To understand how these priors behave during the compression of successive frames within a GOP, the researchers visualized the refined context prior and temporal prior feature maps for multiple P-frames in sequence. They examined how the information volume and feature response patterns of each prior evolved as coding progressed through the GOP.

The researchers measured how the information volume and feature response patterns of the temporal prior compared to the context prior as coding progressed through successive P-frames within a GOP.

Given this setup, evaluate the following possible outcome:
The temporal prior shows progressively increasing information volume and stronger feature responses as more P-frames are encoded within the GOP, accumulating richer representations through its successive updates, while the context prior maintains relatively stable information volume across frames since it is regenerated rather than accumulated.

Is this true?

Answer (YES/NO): YES